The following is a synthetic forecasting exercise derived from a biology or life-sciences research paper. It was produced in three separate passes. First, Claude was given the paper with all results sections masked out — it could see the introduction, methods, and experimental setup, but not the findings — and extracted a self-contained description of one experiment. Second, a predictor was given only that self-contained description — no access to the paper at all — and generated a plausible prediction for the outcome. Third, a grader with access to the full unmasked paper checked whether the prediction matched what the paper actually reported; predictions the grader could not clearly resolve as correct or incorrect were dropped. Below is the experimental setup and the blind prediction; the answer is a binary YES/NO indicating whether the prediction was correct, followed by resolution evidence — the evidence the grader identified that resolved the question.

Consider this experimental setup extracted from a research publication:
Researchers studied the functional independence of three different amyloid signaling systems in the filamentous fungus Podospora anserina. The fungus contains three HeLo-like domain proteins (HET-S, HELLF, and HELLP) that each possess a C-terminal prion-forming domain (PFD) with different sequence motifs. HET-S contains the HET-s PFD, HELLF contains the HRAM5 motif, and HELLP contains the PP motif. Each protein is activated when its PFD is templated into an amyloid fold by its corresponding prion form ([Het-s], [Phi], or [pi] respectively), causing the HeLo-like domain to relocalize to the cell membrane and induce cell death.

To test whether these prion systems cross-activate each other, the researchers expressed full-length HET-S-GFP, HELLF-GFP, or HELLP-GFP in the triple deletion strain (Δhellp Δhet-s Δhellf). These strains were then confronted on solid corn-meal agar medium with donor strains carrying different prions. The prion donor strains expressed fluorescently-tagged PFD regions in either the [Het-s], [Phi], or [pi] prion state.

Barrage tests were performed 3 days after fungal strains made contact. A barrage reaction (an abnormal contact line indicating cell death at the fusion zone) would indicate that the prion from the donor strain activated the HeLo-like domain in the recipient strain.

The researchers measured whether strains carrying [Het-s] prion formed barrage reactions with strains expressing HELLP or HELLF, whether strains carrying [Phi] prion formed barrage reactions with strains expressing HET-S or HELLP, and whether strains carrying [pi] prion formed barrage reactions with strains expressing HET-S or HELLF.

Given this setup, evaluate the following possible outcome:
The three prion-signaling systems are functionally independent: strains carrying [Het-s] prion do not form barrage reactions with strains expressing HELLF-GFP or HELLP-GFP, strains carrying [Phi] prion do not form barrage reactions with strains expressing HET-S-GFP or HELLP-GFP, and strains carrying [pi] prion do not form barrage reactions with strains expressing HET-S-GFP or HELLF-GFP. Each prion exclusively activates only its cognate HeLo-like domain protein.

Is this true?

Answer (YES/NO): YES